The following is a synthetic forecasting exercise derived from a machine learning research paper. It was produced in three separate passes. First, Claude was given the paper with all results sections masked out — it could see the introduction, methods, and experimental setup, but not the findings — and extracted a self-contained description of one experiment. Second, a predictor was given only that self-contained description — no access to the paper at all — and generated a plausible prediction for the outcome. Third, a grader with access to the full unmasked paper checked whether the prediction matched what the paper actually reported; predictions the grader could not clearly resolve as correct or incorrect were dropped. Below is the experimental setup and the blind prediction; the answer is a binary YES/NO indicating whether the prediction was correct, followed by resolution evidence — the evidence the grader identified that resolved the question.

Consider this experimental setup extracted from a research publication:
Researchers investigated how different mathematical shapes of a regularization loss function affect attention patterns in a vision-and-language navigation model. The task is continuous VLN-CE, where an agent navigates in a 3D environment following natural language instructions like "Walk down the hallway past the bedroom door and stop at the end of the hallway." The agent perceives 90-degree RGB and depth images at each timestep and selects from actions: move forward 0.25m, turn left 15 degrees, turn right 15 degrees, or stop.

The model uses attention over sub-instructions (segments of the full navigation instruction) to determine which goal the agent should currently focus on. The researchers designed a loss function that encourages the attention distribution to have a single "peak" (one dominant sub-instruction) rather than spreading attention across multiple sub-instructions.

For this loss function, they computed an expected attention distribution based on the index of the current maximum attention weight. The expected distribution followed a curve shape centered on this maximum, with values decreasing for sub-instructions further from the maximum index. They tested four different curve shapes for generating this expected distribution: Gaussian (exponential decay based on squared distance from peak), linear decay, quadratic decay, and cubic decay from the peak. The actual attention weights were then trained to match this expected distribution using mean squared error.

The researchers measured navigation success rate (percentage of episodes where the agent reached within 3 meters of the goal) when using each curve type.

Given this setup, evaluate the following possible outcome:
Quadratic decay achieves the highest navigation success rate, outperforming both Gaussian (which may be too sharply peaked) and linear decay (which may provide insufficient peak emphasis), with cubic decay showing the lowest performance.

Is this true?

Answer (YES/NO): NO